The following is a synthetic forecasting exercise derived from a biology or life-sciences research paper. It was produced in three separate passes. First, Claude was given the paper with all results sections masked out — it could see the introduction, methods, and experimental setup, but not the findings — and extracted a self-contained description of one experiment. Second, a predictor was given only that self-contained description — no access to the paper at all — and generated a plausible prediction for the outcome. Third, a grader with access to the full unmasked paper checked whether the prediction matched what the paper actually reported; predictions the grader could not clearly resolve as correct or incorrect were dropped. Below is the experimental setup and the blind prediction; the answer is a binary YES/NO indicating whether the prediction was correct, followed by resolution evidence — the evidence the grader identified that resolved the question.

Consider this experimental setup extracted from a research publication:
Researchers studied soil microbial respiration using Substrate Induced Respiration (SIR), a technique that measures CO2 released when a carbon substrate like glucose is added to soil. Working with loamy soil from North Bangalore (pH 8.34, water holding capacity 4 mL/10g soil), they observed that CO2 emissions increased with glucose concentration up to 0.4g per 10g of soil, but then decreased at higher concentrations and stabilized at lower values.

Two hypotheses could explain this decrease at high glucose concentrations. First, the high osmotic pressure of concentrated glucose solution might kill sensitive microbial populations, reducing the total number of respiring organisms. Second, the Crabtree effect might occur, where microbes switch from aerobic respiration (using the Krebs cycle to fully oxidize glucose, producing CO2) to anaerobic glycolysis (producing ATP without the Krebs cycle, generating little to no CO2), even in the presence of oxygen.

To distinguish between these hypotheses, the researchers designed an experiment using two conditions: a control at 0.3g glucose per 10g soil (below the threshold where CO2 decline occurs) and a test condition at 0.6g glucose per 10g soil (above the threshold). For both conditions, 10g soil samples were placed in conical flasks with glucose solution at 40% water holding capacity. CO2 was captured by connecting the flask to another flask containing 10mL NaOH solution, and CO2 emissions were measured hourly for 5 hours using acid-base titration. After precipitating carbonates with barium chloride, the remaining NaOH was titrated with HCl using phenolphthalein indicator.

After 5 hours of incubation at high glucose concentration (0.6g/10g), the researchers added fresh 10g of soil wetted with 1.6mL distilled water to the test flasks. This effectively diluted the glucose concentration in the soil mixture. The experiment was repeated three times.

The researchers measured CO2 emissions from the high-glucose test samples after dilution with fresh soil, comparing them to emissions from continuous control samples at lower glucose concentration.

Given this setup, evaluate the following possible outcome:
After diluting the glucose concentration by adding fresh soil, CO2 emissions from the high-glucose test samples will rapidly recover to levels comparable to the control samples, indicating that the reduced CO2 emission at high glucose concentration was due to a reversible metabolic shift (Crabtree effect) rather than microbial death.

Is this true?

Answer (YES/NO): YES